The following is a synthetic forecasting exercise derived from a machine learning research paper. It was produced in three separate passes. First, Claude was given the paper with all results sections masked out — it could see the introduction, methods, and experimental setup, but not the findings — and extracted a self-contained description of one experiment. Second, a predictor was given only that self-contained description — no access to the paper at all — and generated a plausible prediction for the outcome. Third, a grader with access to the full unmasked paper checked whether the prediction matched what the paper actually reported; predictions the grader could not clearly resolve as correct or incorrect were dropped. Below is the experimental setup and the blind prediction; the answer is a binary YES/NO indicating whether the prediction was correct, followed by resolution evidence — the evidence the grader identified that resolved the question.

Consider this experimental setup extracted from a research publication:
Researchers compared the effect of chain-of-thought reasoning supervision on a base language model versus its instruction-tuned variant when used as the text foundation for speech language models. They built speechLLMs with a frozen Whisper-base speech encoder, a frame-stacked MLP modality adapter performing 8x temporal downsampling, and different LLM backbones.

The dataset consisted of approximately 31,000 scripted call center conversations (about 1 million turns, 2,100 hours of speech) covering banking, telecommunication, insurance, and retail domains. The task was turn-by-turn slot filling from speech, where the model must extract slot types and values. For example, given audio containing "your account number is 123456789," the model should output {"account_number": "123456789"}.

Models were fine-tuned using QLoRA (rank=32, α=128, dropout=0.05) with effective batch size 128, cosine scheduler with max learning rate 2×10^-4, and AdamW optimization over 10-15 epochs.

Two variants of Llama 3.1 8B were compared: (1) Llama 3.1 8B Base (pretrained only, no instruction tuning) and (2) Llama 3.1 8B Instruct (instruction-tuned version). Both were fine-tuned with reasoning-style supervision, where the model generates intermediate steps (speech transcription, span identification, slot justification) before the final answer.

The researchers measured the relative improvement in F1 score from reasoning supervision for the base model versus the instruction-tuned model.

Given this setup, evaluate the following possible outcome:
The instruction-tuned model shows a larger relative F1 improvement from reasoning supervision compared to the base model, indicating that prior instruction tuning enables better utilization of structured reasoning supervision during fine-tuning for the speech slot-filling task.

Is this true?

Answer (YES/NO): NO